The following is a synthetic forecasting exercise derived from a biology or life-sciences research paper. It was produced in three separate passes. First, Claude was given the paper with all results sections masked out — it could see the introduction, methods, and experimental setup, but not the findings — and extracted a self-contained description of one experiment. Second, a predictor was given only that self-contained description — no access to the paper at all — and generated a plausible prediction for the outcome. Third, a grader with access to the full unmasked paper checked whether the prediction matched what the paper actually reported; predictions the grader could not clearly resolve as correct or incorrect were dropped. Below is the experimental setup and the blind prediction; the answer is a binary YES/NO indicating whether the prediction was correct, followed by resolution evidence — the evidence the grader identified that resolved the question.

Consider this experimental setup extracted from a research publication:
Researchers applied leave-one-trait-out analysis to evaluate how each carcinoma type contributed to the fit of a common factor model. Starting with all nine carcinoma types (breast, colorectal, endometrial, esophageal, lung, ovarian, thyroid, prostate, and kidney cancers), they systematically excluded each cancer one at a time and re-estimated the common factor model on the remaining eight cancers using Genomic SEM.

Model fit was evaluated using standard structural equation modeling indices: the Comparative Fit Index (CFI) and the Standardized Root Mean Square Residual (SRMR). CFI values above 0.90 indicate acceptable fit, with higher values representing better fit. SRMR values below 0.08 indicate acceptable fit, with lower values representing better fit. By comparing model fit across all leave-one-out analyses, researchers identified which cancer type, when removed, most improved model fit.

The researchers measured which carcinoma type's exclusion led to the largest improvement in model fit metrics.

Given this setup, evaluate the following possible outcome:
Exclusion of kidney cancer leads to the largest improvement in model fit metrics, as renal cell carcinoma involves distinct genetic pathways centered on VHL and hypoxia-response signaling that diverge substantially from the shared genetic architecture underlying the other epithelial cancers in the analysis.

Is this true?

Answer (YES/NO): NO